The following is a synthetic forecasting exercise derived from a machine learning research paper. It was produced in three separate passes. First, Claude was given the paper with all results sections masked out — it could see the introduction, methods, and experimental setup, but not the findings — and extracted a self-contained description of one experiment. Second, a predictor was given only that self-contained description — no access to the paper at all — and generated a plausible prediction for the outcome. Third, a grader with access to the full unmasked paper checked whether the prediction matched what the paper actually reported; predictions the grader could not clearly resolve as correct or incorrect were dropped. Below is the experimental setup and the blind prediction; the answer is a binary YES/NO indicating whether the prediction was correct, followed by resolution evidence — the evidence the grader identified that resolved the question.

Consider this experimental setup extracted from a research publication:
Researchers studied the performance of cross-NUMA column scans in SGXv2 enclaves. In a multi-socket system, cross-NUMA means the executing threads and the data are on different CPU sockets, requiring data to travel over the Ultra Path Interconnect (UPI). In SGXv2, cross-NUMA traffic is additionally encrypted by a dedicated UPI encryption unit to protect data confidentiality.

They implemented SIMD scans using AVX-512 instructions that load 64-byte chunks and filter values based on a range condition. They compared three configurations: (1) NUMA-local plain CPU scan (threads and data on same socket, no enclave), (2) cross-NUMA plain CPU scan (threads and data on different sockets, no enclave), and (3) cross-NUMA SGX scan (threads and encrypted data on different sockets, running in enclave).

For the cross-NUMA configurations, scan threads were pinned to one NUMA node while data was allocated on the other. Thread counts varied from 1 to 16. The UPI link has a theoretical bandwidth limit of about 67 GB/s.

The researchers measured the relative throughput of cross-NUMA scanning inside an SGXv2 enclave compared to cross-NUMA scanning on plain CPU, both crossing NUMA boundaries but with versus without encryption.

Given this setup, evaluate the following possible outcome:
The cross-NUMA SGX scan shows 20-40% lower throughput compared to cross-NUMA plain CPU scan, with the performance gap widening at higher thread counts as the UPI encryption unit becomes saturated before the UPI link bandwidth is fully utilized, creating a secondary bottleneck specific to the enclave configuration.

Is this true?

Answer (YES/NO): NO